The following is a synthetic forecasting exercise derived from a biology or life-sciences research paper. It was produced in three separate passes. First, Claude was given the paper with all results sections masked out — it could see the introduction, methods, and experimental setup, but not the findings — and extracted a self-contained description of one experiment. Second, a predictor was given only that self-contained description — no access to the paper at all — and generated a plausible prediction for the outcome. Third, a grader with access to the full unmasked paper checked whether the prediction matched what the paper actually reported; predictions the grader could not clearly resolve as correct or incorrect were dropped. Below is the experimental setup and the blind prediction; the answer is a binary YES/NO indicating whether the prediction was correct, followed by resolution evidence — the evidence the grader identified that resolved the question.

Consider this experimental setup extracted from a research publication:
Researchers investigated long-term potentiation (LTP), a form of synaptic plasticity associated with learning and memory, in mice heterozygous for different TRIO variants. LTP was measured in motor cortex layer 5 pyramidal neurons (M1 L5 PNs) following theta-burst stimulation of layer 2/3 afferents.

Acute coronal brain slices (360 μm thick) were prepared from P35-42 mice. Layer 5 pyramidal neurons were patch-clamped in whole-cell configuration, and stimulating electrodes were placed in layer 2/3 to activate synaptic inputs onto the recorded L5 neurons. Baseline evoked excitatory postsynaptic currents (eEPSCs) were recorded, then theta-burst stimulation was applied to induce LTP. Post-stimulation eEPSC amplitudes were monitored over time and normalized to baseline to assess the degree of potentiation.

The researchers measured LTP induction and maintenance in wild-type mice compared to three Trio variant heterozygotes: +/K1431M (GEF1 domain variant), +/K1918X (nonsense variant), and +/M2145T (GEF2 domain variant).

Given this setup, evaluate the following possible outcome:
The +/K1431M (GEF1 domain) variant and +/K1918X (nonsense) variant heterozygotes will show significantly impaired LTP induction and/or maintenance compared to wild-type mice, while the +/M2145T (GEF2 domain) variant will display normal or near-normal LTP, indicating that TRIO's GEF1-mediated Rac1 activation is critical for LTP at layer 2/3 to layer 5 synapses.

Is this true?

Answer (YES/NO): NO